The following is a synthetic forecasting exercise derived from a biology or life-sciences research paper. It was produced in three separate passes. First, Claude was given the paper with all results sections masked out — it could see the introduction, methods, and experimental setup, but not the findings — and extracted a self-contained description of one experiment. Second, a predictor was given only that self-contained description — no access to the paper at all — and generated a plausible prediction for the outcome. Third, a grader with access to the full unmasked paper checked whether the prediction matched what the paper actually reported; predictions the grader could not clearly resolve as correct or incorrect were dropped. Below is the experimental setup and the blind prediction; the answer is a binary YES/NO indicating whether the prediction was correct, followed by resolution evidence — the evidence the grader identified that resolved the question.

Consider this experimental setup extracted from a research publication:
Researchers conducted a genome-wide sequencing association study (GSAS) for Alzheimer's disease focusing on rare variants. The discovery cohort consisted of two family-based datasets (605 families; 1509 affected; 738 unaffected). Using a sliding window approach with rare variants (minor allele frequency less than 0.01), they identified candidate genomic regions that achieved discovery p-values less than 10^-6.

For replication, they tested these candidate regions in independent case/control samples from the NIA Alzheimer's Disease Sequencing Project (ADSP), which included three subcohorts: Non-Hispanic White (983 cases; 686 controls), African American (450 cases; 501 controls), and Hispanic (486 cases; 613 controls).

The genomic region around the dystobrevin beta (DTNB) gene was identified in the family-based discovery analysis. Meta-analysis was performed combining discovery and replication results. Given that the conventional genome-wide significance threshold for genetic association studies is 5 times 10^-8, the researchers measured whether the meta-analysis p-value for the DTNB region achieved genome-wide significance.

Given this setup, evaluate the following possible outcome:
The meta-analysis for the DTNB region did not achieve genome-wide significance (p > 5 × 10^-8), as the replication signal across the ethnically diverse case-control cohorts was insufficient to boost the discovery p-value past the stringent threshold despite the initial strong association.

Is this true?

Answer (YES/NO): NO